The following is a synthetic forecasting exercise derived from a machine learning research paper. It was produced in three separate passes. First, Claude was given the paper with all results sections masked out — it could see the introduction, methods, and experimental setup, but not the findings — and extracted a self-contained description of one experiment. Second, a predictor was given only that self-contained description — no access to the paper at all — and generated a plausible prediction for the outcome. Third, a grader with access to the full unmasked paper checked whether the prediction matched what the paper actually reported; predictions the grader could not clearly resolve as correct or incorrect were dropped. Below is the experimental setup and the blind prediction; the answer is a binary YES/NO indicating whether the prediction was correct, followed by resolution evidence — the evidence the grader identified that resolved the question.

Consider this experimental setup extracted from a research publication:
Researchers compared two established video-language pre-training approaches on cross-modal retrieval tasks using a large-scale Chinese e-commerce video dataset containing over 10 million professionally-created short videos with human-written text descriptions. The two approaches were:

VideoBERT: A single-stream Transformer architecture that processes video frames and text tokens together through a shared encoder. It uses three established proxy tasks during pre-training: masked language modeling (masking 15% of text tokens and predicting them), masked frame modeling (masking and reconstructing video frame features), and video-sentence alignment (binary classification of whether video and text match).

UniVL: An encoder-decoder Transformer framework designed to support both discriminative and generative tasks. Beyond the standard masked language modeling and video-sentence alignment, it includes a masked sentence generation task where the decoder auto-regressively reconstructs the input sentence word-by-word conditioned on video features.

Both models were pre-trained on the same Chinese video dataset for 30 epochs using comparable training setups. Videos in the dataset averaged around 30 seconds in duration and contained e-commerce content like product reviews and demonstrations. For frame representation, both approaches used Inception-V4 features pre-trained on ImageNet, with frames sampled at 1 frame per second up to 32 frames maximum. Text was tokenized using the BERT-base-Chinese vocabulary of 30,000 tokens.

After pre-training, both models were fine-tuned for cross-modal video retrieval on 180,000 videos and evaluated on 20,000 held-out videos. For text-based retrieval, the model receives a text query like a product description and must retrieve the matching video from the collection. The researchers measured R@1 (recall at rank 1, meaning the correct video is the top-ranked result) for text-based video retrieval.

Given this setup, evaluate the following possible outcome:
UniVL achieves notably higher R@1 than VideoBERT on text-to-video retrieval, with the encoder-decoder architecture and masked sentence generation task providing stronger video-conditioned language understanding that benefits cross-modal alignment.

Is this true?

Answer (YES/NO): NO